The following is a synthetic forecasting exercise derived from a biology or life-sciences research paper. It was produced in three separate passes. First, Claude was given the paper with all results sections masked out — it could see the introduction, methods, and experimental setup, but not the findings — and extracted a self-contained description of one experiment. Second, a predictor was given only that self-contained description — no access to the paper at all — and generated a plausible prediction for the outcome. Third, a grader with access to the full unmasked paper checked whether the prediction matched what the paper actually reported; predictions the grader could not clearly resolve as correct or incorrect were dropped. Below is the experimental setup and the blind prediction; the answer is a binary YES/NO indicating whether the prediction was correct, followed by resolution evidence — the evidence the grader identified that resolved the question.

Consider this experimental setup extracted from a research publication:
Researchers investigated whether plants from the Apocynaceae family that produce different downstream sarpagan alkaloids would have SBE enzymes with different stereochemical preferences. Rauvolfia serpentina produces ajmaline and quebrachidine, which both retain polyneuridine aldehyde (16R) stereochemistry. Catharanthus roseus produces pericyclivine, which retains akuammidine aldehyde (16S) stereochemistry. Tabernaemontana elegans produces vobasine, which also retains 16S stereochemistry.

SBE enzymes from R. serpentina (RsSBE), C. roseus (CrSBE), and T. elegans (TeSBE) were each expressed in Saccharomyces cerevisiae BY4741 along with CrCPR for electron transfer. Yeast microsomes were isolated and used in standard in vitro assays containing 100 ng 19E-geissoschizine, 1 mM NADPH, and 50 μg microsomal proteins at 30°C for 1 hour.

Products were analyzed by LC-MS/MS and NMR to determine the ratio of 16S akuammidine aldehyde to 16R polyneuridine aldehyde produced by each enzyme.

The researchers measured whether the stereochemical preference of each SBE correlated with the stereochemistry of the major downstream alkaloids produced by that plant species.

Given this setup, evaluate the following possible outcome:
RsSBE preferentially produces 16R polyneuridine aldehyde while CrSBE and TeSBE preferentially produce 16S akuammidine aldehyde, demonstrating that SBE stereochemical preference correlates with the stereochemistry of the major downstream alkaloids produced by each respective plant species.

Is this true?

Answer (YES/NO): NO